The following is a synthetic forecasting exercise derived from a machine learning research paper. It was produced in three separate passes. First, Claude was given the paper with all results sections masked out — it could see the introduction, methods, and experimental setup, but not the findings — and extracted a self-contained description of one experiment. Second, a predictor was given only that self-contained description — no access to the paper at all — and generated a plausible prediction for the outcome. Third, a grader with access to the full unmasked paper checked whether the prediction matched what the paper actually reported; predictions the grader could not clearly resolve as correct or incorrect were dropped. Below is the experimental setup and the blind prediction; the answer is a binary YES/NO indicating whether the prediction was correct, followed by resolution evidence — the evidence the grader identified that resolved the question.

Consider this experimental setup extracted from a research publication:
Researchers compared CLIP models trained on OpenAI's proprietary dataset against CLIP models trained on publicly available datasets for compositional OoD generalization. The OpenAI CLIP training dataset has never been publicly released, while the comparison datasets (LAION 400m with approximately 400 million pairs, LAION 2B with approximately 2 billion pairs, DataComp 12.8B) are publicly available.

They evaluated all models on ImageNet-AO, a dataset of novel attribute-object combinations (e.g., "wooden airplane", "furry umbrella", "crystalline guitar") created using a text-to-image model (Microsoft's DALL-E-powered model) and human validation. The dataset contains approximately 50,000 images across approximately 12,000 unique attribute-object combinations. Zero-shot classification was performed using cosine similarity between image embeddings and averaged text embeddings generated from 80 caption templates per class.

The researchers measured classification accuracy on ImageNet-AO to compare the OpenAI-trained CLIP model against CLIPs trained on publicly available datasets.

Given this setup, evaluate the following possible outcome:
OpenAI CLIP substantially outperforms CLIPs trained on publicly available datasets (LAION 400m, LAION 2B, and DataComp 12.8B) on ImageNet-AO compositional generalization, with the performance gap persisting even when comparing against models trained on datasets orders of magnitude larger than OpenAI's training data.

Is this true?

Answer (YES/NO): NO